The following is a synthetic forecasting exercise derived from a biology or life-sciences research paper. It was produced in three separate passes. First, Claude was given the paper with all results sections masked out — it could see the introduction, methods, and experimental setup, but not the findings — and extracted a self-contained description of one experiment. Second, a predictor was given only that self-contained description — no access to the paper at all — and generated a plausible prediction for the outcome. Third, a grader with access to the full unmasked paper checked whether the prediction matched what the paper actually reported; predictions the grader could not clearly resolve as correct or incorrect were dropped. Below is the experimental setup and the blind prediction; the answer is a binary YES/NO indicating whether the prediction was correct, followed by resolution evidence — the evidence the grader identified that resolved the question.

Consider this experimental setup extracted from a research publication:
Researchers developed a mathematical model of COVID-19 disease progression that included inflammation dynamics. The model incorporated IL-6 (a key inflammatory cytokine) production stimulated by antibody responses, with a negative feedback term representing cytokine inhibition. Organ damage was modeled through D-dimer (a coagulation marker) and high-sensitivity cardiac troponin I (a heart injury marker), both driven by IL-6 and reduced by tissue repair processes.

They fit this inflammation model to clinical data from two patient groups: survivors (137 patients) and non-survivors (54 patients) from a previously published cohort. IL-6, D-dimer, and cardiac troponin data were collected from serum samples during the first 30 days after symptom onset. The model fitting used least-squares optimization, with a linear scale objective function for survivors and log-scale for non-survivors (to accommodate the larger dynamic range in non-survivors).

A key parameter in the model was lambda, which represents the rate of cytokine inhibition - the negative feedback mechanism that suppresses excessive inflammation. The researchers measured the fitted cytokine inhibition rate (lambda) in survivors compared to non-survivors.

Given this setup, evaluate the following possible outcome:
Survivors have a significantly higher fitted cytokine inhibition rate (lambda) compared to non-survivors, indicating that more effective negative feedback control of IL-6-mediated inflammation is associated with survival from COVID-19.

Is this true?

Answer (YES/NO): YES